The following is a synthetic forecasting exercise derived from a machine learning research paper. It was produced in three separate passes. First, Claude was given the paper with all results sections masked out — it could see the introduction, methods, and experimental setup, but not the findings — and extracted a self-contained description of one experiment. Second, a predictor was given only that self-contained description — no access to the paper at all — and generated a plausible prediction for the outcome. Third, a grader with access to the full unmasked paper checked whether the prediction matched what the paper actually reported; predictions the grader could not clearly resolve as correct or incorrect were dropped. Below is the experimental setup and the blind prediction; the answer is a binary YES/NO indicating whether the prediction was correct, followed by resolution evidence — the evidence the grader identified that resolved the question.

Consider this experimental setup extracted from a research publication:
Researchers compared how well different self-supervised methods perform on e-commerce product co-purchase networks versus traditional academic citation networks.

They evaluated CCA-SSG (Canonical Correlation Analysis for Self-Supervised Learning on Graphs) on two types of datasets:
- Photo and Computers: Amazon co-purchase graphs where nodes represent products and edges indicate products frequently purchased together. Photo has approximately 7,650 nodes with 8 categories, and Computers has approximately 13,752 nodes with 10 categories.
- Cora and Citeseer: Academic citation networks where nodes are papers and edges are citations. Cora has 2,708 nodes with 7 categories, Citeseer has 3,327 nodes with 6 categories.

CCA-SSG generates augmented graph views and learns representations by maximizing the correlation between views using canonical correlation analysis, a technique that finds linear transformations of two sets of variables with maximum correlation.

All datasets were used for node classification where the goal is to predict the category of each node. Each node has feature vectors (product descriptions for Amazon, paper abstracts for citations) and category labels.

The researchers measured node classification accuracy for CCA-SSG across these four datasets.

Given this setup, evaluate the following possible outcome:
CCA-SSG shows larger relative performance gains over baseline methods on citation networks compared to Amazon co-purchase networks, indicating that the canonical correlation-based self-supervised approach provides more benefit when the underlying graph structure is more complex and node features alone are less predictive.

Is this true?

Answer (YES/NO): YES